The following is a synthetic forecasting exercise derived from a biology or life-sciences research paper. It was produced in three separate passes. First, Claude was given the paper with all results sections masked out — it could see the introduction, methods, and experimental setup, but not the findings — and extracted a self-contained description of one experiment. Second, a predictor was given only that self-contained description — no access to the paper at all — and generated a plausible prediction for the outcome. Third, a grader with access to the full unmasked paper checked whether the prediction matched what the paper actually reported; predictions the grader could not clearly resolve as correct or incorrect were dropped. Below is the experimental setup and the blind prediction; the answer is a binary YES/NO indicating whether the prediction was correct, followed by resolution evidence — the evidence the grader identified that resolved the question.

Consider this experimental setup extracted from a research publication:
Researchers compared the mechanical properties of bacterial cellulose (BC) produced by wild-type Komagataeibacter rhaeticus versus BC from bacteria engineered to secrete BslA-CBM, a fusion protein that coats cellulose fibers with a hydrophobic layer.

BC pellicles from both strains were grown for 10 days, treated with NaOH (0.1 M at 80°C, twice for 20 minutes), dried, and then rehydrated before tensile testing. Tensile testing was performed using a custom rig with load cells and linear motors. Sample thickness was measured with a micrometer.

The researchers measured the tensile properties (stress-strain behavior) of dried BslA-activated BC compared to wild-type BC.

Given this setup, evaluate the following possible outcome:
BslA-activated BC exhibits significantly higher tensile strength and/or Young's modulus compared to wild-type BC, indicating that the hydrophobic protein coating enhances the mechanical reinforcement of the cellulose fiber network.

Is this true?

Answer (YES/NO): YES